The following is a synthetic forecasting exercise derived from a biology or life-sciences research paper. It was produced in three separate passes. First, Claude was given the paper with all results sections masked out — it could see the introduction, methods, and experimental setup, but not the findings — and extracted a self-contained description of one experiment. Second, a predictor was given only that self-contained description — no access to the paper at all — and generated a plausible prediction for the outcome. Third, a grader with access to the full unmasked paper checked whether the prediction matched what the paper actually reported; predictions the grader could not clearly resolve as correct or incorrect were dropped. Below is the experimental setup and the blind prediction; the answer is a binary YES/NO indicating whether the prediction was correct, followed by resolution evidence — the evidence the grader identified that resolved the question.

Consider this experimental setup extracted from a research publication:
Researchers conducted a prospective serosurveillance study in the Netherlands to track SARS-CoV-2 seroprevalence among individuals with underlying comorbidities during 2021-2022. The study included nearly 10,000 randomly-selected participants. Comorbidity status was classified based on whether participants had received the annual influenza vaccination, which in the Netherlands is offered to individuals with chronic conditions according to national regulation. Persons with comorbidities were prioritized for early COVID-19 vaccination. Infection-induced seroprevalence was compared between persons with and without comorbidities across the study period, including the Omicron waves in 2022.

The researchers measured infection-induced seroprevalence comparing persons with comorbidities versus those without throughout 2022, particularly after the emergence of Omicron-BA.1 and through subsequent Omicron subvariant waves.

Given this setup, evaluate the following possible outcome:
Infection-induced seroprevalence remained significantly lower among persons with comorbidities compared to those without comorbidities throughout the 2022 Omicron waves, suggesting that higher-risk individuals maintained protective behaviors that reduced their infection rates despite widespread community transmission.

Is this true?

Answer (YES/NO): NO